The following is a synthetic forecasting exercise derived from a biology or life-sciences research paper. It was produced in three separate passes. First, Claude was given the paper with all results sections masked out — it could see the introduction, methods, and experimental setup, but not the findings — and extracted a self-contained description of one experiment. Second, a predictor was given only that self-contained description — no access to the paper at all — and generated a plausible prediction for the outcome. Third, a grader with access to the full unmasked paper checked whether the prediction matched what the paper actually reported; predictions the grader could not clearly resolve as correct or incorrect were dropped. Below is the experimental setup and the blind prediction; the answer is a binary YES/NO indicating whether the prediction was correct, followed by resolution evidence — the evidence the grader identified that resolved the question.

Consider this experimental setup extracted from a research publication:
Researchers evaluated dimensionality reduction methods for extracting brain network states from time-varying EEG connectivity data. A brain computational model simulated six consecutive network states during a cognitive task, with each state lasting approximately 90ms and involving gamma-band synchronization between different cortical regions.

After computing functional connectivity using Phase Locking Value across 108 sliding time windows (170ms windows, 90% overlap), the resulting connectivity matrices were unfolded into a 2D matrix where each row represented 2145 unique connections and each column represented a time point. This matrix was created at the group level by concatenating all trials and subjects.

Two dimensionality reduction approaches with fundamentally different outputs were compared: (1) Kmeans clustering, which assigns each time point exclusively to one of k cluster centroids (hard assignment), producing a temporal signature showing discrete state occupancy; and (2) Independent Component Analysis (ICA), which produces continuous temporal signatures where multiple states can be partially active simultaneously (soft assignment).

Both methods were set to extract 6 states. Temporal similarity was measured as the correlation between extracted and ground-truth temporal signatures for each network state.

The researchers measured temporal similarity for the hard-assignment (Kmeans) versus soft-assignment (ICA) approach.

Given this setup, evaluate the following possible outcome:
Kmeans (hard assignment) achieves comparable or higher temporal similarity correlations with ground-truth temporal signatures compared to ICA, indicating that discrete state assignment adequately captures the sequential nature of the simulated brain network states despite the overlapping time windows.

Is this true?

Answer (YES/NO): NO